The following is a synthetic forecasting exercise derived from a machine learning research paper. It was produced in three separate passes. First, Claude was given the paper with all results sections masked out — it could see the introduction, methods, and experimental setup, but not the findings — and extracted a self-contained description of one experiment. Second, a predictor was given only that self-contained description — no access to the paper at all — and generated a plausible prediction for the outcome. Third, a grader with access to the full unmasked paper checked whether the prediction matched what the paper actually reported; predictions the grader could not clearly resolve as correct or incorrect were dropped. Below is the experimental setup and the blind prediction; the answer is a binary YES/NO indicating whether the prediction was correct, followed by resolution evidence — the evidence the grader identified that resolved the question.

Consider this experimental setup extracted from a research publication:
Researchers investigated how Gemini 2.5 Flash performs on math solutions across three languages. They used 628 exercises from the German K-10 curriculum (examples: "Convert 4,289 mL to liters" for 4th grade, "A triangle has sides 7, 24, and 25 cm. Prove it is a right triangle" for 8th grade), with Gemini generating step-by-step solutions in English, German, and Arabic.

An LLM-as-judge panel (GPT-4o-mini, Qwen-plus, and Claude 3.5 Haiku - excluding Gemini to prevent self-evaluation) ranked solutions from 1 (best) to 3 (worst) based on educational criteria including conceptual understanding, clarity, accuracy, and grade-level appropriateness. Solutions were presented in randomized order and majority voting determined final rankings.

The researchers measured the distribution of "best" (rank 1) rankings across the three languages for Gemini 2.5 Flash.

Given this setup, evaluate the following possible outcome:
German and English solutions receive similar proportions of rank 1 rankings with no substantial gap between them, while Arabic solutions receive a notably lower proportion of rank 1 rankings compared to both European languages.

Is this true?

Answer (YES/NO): NO